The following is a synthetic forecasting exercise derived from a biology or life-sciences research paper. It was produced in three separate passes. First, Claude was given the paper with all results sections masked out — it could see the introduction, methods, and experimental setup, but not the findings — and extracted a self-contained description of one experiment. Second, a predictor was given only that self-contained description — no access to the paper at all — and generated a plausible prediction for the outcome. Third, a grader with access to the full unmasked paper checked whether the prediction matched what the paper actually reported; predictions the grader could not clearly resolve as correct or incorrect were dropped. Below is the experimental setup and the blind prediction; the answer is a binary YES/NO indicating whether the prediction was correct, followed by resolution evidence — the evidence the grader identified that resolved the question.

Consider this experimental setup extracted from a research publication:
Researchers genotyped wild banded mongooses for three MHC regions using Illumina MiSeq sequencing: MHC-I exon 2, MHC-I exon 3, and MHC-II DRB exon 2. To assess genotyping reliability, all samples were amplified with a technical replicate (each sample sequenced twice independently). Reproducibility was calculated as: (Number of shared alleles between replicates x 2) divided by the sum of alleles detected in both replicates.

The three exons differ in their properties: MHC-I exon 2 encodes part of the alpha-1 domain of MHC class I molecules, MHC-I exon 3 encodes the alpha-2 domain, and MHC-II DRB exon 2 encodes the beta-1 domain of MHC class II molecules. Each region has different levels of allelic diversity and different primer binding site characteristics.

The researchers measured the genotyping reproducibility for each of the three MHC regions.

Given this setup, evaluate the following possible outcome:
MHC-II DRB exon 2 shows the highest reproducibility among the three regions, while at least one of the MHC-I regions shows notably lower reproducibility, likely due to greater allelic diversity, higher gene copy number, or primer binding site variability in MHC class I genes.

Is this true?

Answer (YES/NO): YES